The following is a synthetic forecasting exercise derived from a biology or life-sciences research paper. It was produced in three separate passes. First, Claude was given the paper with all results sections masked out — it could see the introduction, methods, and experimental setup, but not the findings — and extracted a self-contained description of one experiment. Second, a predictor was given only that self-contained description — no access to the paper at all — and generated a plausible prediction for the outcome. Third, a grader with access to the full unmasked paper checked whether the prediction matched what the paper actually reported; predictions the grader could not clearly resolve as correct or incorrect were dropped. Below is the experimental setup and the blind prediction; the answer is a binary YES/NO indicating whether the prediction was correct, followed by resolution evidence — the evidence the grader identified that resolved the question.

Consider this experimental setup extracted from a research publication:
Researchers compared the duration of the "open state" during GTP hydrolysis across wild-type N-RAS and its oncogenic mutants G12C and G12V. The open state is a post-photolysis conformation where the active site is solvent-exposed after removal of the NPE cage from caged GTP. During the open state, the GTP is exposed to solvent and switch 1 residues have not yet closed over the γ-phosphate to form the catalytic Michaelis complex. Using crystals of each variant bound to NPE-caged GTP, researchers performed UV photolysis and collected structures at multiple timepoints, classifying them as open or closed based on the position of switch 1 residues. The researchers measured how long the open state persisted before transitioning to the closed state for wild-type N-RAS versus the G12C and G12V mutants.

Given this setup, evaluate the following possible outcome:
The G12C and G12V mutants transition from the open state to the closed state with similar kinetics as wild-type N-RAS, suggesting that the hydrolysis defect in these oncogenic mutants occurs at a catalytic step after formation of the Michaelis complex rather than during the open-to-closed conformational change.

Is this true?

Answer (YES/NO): NO